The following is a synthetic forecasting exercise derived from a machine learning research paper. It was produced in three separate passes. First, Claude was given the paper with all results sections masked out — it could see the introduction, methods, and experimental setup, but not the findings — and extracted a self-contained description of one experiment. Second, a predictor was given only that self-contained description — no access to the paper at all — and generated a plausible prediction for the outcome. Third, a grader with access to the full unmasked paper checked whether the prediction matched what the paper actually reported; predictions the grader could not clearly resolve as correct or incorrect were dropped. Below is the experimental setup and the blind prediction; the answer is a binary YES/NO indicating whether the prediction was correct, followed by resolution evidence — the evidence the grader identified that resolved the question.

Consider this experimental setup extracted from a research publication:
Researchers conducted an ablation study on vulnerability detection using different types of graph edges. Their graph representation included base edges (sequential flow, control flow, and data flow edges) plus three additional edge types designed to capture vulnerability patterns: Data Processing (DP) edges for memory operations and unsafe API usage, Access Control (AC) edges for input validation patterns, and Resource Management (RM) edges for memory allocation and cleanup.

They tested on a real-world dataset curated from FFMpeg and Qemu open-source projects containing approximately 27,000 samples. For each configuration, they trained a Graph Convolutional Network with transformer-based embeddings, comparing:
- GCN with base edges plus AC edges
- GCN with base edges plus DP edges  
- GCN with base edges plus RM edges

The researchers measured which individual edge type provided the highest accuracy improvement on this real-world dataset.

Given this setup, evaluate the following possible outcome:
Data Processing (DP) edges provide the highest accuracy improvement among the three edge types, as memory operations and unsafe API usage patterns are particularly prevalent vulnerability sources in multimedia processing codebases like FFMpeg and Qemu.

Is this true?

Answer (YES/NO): NO